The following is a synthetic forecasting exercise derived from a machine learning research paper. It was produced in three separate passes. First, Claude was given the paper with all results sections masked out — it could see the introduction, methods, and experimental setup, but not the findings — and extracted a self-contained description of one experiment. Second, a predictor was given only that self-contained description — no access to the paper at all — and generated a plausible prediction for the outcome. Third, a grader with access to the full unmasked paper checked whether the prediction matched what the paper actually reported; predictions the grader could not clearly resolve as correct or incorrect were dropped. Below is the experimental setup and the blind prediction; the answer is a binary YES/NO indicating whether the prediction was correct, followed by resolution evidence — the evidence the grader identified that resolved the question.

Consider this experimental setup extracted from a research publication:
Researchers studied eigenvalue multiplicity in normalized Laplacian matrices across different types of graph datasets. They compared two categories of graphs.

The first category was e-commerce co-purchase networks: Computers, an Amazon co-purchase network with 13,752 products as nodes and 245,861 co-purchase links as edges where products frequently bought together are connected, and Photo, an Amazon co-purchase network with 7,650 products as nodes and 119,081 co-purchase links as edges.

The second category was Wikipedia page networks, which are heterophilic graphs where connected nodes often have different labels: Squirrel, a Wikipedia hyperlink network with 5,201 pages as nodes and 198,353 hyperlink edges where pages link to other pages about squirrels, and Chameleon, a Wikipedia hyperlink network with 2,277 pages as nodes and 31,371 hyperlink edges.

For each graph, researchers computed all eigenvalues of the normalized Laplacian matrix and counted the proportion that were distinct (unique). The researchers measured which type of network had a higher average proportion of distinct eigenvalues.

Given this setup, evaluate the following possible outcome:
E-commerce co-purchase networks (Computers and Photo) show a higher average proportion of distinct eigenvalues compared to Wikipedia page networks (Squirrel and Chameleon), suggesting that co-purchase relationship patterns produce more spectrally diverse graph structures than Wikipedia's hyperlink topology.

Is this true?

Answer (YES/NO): YES